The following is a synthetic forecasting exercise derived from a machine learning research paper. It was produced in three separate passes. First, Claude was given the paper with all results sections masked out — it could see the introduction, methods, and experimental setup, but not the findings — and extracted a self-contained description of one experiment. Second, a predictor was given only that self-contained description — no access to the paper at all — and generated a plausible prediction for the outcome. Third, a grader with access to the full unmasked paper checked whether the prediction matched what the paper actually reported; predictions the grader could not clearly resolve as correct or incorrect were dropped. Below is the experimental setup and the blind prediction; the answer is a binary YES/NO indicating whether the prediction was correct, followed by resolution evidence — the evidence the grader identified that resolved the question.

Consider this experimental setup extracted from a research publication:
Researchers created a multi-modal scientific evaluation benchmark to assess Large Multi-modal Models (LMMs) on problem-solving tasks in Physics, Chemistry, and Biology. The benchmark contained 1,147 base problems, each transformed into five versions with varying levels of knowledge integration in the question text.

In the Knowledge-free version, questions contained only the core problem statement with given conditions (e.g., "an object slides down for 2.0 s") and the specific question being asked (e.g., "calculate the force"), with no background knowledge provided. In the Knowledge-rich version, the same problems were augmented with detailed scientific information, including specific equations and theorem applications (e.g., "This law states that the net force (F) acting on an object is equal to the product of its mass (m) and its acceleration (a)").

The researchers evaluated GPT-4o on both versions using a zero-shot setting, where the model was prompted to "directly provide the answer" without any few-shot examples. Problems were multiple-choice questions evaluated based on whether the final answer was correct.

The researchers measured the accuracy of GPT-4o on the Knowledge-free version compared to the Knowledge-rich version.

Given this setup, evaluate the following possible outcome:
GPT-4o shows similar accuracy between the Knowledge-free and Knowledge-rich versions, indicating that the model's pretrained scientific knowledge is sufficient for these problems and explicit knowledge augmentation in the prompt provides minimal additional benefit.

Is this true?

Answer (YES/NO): YES